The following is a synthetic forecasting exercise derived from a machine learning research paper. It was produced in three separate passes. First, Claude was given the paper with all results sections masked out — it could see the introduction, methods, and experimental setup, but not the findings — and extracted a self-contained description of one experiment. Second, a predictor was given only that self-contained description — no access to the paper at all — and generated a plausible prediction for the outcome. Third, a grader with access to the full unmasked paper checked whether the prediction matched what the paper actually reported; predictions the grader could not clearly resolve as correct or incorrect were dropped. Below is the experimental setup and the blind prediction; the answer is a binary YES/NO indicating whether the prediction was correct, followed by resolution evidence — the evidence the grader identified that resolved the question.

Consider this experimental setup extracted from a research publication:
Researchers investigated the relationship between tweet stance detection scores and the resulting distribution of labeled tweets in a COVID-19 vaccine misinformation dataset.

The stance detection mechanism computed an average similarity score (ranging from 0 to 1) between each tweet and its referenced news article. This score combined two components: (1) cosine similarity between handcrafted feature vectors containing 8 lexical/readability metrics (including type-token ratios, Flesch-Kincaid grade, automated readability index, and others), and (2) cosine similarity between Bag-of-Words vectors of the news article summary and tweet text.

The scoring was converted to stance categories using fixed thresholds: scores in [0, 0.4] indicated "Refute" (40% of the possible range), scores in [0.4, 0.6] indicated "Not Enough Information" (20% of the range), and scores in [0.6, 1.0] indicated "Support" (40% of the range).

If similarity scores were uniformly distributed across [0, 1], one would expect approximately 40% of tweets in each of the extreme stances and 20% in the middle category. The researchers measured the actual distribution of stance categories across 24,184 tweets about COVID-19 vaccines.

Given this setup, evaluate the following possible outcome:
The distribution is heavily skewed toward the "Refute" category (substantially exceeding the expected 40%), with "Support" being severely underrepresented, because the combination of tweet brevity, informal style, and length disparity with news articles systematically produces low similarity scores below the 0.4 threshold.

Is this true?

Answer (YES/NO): NO